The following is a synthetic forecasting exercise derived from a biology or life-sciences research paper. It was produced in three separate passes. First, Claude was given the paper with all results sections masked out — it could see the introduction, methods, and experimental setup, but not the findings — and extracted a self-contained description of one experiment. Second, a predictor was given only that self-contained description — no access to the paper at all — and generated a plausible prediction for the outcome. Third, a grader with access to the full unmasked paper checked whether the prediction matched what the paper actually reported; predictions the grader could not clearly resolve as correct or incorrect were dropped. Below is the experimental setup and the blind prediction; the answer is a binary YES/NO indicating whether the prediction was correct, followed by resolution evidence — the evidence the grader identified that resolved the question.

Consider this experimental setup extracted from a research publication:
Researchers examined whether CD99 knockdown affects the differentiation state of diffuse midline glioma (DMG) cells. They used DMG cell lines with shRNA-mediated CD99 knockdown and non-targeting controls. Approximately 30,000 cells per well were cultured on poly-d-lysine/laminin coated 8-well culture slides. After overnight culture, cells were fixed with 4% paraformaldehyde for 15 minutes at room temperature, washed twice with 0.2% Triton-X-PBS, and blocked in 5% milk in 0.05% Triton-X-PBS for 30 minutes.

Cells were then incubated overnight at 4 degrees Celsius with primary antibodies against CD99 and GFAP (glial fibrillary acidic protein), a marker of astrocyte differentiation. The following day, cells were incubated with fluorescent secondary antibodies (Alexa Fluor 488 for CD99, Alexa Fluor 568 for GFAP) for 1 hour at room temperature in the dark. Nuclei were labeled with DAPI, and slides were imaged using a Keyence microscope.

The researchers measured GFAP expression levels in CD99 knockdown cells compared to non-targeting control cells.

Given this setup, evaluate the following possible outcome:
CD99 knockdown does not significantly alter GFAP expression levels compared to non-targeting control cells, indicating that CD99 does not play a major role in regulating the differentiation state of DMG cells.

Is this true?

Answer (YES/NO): NO